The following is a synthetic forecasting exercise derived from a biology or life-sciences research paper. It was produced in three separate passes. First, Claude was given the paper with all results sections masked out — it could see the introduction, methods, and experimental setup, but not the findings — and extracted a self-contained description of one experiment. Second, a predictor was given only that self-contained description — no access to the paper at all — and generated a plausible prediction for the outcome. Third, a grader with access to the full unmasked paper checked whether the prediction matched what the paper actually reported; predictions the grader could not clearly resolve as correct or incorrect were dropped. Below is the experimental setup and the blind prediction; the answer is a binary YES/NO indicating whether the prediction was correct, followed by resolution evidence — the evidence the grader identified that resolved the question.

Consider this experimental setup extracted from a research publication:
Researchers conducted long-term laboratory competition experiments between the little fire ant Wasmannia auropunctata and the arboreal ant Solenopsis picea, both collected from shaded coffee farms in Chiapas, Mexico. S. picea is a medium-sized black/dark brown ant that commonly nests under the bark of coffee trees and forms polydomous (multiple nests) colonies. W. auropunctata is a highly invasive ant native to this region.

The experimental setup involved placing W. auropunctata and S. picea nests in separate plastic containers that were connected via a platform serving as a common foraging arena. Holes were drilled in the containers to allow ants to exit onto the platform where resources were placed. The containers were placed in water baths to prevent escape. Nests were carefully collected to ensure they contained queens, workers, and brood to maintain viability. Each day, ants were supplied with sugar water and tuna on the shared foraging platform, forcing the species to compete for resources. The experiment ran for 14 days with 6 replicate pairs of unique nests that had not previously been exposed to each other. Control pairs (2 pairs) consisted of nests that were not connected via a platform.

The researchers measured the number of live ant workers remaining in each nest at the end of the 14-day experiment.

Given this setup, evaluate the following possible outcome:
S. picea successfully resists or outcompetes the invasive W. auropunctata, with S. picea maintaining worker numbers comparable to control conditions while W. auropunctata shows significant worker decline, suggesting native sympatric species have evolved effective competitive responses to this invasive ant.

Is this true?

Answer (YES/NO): NO